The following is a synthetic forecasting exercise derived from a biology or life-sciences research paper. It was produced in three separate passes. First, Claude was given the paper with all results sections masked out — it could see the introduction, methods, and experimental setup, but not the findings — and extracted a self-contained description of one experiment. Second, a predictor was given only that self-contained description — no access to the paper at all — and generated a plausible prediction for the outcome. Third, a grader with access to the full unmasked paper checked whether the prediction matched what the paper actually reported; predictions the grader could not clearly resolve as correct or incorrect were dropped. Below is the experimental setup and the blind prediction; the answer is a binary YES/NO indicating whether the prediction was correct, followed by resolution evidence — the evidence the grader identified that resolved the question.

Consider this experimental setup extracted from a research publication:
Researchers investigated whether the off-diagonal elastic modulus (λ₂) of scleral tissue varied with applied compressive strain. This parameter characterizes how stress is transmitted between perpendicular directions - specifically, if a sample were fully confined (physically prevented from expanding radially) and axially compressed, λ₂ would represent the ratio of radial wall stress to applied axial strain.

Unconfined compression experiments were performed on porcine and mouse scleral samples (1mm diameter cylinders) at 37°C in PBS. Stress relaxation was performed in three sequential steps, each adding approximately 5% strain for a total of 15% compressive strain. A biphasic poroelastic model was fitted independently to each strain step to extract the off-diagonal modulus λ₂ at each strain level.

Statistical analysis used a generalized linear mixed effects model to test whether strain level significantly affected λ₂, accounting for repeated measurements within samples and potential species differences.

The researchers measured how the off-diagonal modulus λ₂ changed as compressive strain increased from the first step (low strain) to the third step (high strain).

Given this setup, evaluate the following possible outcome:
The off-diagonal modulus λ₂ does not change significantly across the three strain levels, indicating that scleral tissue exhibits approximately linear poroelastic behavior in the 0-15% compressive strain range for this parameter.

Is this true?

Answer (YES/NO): YES